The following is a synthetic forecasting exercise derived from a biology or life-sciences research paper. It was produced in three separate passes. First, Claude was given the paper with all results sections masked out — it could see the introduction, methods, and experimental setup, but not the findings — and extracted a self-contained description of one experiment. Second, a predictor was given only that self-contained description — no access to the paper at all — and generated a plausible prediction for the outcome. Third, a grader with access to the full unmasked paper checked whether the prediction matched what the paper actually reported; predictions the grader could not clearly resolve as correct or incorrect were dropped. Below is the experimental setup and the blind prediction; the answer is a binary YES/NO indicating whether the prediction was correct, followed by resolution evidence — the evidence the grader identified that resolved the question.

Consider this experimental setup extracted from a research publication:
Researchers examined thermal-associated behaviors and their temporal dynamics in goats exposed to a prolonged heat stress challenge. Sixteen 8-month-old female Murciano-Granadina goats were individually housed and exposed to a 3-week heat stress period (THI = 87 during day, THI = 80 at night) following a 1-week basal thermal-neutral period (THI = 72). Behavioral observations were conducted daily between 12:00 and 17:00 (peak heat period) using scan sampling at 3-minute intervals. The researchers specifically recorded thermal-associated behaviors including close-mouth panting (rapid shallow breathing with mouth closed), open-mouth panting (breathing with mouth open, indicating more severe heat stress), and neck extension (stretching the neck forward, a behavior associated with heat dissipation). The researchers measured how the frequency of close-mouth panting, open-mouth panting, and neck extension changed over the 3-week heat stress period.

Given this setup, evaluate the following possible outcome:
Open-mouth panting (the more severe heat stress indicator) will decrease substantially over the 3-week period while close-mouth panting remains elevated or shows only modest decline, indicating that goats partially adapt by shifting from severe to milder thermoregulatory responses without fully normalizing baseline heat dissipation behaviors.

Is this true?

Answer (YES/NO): NO